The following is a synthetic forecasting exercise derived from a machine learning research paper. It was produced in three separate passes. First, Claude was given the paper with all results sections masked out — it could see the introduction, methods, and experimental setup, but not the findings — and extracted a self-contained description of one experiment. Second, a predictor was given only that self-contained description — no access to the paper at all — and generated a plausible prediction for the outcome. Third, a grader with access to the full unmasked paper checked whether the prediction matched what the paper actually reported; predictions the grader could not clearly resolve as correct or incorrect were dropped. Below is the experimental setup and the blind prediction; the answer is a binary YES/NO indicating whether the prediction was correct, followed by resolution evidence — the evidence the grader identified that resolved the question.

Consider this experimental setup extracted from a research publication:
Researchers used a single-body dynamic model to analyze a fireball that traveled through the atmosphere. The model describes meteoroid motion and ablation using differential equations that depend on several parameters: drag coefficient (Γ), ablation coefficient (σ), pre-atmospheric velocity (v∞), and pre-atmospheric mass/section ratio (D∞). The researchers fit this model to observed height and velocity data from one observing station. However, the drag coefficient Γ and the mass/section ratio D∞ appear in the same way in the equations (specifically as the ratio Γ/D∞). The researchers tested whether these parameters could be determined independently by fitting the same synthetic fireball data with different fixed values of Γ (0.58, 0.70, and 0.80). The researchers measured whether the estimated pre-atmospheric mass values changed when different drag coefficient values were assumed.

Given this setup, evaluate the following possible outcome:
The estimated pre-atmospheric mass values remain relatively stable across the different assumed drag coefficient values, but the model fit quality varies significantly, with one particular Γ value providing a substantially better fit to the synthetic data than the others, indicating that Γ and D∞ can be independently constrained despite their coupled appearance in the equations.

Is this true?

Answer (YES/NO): NO